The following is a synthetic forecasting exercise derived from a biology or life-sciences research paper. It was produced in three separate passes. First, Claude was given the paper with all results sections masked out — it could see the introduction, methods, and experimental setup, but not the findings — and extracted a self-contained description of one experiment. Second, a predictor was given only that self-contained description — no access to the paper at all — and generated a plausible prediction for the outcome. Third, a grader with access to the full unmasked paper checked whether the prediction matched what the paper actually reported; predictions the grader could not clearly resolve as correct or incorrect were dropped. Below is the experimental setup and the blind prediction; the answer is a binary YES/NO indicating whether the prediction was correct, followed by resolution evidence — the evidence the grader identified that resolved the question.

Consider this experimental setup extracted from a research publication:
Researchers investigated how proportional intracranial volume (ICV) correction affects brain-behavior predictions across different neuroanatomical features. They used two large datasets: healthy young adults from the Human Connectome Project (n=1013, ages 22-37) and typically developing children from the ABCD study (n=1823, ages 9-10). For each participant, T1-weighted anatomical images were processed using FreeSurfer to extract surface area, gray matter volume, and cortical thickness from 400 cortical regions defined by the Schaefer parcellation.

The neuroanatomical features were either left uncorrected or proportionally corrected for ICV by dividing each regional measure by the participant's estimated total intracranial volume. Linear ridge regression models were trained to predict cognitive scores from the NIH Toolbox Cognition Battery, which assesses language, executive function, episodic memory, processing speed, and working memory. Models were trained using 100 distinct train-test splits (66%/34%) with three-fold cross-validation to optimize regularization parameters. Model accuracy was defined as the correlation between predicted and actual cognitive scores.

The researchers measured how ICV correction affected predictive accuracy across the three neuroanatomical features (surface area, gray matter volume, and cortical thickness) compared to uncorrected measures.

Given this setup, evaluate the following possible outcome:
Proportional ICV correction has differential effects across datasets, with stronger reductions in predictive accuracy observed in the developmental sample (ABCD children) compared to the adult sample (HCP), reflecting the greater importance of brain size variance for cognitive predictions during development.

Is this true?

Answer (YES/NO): NO